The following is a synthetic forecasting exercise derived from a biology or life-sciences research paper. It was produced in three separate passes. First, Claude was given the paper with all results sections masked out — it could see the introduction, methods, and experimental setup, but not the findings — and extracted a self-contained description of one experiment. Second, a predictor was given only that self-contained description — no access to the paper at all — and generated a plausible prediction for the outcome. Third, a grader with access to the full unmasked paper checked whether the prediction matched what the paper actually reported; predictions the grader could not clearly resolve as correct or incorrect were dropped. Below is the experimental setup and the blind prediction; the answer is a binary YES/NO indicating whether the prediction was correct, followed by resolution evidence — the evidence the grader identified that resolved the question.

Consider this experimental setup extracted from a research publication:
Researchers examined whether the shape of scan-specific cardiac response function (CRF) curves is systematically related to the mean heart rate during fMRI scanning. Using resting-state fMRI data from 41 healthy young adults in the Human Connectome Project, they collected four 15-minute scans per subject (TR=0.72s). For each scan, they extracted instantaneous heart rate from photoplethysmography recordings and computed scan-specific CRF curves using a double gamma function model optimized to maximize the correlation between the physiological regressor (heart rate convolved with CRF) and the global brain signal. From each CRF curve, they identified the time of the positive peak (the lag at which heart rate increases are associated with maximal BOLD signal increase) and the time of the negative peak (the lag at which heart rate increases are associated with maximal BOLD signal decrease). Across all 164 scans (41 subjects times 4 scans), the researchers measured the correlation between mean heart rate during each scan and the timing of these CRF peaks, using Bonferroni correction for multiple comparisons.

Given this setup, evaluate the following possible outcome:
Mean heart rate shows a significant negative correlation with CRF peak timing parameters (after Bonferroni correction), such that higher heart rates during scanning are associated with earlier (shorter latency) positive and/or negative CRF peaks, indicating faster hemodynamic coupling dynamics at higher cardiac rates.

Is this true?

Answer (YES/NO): YES